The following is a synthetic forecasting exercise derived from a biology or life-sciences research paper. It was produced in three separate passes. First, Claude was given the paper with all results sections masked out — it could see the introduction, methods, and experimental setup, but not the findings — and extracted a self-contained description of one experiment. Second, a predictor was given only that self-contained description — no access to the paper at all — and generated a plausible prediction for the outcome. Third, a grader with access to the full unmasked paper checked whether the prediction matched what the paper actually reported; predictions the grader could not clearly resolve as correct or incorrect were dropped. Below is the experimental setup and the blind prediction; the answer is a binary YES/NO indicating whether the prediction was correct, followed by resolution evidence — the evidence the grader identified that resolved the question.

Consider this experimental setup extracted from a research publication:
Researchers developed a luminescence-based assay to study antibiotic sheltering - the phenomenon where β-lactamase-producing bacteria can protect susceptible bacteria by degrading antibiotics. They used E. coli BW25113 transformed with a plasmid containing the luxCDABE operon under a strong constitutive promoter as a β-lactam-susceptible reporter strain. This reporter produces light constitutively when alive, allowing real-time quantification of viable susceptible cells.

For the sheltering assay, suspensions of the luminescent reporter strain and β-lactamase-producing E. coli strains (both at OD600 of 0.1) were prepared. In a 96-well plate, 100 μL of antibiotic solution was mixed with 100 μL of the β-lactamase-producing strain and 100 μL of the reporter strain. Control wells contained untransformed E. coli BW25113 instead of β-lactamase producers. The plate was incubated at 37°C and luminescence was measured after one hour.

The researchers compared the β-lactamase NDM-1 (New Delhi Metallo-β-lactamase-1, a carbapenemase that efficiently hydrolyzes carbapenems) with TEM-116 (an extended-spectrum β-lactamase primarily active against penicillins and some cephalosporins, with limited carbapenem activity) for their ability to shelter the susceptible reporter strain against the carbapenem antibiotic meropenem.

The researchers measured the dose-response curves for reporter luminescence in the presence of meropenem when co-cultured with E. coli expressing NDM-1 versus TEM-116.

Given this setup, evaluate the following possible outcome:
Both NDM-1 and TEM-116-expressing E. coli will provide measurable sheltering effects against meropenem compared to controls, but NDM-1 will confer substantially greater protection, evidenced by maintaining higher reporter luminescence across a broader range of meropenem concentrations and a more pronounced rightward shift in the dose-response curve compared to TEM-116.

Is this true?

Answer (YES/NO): NO